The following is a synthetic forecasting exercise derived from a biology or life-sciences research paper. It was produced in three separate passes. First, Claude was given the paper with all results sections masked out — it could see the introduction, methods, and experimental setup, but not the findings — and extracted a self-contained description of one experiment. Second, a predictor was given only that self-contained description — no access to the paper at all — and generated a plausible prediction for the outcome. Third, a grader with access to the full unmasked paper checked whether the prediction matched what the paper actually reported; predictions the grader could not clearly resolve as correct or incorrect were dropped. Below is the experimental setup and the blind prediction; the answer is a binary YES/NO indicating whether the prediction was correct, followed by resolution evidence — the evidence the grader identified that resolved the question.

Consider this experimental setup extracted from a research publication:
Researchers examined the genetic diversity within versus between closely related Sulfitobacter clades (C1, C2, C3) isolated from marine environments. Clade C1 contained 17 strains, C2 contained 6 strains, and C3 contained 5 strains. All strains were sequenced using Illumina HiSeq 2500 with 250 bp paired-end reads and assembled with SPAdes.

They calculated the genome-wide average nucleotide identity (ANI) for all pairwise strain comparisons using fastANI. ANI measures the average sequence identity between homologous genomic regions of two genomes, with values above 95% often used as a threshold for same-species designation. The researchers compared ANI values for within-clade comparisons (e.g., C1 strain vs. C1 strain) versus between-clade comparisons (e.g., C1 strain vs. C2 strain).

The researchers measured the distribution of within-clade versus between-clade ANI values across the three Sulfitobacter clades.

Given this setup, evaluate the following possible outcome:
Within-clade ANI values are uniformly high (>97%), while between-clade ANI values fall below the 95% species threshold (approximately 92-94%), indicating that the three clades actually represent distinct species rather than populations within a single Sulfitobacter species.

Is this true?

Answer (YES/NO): NO